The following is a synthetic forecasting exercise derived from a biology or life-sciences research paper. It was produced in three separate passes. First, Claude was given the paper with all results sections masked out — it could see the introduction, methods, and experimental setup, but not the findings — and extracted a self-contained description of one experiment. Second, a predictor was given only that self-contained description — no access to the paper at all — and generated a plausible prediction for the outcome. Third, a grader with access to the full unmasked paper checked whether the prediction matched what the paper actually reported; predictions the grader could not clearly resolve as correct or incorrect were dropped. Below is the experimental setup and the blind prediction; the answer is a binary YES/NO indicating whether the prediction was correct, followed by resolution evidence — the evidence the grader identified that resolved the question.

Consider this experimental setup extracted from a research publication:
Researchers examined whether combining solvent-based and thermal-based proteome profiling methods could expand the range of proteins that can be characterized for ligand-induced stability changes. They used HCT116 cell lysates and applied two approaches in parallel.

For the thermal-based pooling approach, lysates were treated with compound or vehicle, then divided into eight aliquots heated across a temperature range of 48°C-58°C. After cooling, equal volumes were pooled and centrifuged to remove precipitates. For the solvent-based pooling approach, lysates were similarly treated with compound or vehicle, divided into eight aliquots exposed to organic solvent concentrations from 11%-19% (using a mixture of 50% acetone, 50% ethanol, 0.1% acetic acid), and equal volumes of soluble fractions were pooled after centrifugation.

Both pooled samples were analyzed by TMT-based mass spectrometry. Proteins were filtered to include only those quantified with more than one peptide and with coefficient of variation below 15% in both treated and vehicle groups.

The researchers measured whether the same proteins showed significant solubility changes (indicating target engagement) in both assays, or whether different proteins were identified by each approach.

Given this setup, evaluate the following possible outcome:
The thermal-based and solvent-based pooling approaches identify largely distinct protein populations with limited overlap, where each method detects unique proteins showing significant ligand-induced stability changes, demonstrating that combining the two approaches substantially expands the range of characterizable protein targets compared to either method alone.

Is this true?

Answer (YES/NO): NO